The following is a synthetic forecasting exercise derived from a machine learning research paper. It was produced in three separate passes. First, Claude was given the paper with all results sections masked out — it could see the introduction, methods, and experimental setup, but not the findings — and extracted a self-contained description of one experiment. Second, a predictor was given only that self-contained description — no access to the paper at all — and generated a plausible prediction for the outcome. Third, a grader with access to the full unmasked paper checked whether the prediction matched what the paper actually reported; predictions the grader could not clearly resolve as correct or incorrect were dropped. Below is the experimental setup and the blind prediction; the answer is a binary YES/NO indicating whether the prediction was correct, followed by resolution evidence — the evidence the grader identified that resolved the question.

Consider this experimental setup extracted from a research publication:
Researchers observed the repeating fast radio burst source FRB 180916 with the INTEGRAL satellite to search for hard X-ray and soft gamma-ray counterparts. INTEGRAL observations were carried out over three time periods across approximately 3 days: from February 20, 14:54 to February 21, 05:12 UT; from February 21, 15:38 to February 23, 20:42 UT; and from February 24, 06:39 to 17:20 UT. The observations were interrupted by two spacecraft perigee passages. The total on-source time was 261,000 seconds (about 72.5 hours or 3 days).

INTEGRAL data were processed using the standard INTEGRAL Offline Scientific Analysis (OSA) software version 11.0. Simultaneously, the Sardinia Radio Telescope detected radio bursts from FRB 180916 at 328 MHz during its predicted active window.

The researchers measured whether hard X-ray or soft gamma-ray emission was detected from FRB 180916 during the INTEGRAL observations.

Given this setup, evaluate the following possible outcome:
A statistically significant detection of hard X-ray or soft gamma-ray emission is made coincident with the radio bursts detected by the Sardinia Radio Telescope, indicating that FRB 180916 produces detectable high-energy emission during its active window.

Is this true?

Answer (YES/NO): NO